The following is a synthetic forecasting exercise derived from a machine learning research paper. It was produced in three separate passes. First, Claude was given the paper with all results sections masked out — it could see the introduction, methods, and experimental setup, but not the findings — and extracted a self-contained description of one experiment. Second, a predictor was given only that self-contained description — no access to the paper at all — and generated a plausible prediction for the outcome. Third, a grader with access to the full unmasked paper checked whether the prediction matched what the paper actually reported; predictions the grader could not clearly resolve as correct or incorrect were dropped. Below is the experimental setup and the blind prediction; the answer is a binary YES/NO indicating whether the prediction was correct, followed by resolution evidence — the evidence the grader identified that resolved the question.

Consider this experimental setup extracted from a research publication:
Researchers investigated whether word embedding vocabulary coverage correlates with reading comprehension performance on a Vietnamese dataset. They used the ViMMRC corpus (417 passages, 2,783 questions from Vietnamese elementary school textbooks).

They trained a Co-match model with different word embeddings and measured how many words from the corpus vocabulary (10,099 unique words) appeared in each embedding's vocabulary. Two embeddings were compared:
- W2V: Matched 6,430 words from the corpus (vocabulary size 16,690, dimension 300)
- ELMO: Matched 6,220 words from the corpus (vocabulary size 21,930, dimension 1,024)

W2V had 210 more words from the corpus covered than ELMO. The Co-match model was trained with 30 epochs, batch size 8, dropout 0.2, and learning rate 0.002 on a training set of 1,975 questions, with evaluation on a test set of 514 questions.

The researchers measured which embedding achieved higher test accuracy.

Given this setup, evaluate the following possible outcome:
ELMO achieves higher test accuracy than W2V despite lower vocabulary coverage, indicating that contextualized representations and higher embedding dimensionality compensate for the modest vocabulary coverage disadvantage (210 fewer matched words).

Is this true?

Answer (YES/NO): YES